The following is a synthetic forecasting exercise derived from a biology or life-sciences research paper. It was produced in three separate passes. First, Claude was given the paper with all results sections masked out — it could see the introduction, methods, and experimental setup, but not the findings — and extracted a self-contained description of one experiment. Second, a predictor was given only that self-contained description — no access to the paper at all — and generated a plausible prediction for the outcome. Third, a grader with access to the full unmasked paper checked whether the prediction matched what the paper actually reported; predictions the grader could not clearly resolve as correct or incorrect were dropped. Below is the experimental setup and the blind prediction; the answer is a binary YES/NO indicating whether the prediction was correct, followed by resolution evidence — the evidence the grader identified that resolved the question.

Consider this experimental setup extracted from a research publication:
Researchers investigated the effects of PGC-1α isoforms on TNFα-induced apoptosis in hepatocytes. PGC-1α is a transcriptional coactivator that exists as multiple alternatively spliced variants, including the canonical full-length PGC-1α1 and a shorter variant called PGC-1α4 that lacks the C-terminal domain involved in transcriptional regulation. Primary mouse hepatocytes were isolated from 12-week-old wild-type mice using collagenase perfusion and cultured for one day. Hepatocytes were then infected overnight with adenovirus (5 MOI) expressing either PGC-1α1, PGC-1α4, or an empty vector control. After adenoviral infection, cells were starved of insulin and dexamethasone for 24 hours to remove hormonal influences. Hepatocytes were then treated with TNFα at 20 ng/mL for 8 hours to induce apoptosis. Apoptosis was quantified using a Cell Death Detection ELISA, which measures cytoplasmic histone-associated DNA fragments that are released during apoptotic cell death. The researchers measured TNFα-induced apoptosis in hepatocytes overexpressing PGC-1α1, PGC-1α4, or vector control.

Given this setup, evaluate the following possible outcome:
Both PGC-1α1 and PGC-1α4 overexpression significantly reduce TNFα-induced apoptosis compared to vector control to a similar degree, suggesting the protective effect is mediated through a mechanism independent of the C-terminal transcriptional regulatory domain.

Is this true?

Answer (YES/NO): NO